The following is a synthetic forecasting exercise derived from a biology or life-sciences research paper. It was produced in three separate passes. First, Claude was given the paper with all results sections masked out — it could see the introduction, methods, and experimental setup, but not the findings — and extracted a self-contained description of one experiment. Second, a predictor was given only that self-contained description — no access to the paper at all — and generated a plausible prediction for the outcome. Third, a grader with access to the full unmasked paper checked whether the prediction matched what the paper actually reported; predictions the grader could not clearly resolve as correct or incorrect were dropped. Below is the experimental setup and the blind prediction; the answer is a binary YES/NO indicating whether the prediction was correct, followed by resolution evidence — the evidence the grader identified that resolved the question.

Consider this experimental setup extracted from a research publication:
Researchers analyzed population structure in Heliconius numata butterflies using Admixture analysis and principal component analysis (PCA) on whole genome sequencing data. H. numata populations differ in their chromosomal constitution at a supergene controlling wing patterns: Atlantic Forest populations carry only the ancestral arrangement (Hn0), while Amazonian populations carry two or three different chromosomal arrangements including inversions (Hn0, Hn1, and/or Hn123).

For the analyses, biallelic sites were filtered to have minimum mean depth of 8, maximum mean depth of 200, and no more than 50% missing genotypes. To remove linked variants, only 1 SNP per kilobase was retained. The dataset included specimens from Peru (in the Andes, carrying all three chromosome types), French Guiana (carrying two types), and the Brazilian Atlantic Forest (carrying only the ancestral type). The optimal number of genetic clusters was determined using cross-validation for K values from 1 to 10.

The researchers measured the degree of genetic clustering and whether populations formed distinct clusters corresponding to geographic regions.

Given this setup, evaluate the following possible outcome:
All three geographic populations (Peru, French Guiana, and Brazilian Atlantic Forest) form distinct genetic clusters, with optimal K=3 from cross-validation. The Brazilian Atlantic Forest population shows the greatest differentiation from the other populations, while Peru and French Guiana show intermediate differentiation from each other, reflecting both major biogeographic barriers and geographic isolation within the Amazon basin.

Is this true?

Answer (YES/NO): NO